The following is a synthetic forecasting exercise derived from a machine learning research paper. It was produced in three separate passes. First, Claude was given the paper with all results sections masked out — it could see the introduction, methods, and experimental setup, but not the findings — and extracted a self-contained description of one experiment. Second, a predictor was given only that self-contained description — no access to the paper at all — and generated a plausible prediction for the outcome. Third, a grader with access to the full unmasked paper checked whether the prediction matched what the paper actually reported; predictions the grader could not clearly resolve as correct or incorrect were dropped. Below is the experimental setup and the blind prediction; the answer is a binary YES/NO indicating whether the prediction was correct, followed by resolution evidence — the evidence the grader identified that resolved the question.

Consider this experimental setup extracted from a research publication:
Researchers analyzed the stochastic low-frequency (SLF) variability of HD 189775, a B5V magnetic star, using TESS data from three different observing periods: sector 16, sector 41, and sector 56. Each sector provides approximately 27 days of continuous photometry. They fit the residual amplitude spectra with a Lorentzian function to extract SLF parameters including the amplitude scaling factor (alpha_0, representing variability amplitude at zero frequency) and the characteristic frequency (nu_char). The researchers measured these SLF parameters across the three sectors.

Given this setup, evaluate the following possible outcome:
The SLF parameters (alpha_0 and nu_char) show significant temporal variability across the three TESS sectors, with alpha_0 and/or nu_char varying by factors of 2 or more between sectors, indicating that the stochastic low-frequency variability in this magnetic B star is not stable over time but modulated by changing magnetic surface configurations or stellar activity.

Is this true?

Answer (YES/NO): YES